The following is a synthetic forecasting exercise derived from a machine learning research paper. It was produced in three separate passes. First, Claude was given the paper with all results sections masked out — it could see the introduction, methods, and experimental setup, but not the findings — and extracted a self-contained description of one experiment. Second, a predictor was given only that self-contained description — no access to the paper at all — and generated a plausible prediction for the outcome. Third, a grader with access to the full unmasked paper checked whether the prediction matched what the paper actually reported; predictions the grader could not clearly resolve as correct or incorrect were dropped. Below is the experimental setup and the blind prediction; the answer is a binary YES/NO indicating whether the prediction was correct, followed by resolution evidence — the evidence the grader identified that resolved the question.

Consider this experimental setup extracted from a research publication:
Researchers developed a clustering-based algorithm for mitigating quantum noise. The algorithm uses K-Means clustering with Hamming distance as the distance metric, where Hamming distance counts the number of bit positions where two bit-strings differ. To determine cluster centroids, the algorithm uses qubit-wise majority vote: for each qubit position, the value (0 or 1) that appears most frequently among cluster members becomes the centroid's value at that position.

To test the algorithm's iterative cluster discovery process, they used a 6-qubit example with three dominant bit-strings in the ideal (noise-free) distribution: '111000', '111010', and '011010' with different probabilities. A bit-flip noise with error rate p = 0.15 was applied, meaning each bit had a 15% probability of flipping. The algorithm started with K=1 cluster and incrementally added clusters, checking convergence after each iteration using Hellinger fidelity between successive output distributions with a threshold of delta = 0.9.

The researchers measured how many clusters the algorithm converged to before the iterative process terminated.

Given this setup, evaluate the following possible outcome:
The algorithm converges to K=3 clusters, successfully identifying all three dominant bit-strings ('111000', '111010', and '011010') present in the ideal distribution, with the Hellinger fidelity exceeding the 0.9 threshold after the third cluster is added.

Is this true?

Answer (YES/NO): NO